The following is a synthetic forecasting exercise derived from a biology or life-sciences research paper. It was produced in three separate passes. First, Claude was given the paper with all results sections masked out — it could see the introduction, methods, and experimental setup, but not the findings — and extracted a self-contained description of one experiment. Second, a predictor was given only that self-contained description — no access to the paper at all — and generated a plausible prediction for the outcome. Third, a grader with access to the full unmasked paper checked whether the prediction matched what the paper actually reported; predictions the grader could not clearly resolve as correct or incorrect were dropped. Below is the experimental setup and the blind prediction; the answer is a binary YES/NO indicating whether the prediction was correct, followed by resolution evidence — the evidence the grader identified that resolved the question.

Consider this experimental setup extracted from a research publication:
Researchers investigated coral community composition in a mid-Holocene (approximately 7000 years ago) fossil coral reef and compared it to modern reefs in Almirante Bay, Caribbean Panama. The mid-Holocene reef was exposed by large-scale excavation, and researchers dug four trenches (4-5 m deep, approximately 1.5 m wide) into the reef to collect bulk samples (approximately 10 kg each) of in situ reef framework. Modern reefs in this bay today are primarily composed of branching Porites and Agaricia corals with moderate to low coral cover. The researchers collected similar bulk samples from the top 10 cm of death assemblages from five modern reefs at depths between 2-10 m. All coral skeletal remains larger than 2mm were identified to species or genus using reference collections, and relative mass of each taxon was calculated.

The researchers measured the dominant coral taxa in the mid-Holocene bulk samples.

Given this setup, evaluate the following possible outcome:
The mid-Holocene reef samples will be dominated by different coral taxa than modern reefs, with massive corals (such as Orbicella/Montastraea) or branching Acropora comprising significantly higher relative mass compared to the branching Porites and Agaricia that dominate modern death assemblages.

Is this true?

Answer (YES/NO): YES